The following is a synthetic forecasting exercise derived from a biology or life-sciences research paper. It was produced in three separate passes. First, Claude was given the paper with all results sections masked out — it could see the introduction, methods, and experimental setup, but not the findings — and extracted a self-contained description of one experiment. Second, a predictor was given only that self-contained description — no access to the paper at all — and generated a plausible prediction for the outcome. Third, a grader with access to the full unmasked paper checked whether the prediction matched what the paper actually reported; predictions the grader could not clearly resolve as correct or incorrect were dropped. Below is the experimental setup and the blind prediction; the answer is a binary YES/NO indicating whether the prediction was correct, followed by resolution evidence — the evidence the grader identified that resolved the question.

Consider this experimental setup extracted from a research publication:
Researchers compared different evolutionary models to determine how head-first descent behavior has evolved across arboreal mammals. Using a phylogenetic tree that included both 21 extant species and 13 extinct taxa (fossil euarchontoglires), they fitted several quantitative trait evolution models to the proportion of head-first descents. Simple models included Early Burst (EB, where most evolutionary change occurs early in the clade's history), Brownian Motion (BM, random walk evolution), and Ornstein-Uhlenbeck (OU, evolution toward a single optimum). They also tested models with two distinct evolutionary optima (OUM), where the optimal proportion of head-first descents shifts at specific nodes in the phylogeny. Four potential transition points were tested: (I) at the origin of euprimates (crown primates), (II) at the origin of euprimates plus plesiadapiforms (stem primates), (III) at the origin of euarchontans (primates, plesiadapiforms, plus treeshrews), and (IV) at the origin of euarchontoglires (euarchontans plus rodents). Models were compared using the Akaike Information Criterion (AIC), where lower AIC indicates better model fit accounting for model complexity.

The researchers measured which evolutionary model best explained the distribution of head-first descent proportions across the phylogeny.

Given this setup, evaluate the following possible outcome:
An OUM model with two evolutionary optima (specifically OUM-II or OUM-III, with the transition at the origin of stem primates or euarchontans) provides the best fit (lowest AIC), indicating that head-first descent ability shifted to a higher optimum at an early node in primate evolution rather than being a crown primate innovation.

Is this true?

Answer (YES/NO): NO